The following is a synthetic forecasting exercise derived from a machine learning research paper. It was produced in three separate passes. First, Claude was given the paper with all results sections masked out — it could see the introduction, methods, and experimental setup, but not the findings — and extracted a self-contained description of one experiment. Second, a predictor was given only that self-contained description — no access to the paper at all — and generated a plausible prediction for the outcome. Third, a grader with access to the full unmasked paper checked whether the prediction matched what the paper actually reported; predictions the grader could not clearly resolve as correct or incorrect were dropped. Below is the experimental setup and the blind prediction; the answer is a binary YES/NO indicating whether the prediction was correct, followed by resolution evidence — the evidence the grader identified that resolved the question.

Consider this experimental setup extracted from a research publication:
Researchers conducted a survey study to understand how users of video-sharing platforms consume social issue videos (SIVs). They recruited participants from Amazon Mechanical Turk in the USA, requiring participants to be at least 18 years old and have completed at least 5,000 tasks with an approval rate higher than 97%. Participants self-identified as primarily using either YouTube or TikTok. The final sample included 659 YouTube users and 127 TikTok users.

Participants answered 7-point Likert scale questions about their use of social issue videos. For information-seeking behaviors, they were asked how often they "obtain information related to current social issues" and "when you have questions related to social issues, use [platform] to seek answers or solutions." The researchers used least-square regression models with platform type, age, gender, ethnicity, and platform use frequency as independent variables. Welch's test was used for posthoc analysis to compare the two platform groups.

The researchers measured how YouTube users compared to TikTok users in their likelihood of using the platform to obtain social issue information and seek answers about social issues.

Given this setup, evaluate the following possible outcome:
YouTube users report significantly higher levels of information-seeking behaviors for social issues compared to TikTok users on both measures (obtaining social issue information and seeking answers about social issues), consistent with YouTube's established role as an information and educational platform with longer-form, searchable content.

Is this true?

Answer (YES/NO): NO